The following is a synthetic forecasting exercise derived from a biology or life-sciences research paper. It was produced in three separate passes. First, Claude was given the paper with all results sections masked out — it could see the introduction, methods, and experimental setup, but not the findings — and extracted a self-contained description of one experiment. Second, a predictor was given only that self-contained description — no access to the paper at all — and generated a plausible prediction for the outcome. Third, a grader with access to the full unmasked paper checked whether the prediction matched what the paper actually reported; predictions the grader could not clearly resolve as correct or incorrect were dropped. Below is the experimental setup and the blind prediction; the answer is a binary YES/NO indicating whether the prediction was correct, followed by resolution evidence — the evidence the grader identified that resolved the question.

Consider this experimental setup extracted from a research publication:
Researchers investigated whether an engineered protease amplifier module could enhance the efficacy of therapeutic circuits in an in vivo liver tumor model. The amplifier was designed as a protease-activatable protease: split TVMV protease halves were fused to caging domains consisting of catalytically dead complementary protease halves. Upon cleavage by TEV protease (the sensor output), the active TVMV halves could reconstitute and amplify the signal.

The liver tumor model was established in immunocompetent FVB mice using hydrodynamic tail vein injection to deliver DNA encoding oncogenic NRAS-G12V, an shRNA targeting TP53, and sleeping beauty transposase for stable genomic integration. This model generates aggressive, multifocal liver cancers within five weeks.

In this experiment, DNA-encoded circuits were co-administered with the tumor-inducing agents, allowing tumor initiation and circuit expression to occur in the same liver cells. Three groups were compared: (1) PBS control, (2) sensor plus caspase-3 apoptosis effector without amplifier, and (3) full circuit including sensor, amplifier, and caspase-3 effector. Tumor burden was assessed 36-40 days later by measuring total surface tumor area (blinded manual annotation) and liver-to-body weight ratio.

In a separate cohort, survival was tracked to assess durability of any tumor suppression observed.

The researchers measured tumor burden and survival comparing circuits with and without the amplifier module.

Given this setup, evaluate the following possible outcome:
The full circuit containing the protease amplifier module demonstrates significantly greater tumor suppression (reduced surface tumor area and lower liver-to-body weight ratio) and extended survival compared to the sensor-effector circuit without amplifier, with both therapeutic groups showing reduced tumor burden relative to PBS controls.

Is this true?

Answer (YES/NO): YES